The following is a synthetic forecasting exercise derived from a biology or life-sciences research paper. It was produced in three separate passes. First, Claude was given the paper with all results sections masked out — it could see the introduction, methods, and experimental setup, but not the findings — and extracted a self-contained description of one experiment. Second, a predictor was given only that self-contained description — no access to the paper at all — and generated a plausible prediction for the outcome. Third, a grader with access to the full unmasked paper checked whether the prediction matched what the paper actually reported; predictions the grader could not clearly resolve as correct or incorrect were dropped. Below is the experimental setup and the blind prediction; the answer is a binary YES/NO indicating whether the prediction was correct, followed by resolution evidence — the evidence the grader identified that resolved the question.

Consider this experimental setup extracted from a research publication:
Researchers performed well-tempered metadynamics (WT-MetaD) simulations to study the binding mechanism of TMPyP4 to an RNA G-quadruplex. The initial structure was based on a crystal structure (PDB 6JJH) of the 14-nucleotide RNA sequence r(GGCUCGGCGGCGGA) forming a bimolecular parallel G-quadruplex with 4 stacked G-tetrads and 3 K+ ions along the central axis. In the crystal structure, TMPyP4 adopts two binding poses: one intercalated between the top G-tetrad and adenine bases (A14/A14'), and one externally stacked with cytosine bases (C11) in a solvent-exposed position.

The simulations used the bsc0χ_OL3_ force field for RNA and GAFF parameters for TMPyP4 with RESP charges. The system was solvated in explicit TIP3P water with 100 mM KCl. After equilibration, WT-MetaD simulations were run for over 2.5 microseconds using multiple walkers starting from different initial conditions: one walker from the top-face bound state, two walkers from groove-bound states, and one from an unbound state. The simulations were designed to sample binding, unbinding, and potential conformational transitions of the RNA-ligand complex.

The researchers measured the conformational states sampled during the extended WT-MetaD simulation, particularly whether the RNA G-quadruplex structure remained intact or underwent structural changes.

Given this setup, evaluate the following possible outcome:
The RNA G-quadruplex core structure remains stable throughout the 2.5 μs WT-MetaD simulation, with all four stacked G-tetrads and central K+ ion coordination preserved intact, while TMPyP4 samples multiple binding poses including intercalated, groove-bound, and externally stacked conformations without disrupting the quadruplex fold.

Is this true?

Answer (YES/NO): NO